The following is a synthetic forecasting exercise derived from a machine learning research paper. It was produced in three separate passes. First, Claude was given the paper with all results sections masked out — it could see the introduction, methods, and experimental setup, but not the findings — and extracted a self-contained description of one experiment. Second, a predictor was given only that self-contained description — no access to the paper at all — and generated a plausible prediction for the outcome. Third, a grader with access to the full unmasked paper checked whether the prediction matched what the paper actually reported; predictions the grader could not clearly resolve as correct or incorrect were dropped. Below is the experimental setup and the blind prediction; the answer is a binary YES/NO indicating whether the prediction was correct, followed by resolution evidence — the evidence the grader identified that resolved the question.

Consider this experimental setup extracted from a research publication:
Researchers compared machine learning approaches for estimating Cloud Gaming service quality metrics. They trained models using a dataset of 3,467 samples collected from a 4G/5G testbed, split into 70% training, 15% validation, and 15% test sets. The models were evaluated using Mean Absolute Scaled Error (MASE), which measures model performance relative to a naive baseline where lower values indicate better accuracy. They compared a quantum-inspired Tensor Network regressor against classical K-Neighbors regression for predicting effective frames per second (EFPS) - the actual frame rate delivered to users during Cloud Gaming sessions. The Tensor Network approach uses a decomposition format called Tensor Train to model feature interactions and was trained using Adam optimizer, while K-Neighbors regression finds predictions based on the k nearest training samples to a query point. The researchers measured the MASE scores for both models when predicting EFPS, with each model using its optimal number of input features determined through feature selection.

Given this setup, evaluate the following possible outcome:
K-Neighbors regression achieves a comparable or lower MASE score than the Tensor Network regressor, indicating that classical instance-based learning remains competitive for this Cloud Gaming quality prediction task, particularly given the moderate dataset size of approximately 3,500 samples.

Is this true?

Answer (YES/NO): YES